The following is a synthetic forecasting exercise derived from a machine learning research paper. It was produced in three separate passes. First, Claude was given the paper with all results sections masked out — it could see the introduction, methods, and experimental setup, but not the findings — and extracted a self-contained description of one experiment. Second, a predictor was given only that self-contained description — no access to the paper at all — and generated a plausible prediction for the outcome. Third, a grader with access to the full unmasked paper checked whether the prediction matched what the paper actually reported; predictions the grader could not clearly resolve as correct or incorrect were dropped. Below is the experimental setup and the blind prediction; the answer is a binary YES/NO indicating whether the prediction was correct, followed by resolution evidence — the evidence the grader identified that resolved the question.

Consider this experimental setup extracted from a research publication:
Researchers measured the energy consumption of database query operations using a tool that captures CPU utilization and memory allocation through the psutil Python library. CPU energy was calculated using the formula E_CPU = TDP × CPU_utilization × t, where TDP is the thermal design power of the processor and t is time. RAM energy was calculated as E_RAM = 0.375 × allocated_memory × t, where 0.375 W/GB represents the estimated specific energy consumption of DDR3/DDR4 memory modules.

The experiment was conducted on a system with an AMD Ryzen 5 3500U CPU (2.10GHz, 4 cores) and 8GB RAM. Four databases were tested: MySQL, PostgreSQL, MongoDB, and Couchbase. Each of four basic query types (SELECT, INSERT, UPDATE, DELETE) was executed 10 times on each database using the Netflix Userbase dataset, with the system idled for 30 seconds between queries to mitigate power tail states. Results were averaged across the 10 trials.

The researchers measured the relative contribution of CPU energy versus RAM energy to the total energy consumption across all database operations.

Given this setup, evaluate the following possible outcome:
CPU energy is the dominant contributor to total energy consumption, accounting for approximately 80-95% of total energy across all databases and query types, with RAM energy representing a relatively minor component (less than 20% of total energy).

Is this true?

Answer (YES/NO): YES